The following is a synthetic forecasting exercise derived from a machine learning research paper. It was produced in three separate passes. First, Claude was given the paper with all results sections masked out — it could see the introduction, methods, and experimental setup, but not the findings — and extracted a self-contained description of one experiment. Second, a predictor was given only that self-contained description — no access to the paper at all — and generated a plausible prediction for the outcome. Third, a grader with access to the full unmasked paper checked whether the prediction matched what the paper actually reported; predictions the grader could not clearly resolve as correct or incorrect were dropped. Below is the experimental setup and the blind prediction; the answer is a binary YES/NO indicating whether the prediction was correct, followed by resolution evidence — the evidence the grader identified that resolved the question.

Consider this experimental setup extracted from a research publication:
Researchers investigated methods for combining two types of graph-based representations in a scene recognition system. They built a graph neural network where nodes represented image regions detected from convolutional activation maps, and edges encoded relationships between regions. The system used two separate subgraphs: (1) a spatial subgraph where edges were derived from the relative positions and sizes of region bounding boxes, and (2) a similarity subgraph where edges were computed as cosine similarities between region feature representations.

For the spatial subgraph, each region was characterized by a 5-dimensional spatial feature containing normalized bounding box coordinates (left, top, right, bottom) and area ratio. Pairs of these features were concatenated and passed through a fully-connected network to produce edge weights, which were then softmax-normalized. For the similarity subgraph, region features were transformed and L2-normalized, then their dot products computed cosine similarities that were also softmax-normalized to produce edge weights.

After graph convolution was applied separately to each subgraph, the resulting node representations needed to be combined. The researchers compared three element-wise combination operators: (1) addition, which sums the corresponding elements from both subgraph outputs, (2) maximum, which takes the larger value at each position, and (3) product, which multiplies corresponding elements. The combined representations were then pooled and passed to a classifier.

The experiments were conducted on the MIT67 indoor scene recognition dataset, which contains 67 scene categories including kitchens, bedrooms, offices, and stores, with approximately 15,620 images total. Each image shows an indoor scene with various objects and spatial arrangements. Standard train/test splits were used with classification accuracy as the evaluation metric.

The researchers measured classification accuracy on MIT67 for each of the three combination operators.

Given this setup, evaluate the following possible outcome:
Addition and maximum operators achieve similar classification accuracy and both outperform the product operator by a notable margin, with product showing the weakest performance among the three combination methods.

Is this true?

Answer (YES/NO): NO